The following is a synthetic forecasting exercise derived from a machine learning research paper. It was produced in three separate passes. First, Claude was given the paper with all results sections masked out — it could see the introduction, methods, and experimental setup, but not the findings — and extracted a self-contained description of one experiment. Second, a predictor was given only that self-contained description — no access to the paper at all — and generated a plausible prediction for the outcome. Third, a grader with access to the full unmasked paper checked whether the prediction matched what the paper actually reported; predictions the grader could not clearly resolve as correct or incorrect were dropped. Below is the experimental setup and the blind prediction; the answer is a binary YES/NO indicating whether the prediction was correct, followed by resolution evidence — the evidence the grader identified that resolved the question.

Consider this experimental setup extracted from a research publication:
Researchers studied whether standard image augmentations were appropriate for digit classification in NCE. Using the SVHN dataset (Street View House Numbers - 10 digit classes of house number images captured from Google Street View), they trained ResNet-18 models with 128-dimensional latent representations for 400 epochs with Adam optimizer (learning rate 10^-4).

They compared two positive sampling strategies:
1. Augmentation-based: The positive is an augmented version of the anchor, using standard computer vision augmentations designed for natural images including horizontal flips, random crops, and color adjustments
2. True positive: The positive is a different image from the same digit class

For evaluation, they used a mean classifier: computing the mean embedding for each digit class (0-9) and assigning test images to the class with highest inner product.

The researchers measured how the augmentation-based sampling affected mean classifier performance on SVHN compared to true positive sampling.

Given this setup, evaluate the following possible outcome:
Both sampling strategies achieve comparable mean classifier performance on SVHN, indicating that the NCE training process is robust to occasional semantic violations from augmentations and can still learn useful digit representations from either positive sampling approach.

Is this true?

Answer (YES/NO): NO